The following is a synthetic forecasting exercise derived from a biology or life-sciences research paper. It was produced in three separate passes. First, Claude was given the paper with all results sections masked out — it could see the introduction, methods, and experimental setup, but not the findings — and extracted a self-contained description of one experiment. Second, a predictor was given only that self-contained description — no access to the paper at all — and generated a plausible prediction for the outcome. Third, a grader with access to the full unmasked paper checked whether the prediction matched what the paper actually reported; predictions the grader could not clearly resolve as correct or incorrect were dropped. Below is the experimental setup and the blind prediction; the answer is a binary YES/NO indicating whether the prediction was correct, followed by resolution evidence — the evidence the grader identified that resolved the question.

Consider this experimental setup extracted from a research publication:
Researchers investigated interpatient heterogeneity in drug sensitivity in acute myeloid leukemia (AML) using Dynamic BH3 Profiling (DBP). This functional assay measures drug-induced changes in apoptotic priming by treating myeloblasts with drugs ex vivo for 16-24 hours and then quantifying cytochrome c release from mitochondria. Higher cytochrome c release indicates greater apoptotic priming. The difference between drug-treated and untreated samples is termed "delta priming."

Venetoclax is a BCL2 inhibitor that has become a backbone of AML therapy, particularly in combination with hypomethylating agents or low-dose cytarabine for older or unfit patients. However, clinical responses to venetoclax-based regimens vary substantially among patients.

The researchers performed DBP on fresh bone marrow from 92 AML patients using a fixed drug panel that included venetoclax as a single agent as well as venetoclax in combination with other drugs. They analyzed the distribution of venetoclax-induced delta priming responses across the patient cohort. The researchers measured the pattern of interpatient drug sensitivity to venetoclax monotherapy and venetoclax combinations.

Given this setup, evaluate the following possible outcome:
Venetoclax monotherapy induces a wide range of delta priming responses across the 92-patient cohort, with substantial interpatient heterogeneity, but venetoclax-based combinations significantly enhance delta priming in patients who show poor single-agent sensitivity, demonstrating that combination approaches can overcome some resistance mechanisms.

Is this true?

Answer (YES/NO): NO